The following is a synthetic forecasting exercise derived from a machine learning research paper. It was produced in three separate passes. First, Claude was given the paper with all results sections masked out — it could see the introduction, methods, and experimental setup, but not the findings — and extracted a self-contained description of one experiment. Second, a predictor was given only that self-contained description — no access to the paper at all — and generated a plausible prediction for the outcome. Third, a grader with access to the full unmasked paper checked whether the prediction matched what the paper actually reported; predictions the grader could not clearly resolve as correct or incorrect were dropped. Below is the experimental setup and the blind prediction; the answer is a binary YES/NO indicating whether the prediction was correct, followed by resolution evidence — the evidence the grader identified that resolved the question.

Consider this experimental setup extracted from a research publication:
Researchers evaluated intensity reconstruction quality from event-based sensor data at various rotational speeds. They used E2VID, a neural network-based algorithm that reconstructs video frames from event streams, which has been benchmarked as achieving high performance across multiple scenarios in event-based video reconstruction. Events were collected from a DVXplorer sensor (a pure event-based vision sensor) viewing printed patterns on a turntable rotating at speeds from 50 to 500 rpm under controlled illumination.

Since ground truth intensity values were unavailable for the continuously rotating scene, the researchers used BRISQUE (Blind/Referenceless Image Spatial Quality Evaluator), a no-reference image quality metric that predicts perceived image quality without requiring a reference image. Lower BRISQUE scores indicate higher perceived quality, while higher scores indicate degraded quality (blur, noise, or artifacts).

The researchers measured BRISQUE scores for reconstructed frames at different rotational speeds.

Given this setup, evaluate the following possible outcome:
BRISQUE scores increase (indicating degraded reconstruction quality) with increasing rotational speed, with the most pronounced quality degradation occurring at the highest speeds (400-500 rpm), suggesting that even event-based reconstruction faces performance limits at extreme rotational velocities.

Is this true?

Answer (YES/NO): YES